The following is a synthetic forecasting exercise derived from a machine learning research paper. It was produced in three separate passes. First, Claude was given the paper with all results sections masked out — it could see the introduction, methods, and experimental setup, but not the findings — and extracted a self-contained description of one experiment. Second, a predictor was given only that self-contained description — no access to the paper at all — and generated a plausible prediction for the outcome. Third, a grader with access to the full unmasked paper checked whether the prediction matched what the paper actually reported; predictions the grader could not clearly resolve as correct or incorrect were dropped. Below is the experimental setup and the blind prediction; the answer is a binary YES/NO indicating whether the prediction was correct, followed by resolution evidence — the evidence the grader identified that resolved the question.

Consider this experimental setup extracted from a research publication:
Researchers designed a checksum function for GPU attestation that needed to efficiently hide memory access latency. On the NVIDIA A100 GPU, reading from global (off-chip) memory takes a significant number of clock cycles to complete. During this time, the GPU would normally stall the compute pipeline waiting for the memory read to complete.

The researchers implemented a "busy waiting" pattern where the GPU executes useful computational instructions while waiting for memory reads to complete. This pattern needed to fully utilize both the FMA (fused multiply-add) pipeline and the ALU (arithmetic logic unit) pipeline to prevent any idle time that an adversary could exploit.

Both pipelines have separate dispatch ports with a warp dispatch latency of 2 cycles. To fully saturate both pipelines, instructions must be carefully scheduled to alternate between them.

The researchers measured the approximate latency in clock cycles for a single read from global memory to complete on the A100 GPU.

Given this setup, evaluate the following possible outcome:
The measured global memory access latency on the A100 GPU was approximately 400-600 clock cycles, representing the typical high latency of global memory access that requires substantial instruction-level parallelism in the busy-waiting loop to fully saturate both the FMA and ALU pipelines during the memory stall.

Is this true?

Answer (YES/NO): NO